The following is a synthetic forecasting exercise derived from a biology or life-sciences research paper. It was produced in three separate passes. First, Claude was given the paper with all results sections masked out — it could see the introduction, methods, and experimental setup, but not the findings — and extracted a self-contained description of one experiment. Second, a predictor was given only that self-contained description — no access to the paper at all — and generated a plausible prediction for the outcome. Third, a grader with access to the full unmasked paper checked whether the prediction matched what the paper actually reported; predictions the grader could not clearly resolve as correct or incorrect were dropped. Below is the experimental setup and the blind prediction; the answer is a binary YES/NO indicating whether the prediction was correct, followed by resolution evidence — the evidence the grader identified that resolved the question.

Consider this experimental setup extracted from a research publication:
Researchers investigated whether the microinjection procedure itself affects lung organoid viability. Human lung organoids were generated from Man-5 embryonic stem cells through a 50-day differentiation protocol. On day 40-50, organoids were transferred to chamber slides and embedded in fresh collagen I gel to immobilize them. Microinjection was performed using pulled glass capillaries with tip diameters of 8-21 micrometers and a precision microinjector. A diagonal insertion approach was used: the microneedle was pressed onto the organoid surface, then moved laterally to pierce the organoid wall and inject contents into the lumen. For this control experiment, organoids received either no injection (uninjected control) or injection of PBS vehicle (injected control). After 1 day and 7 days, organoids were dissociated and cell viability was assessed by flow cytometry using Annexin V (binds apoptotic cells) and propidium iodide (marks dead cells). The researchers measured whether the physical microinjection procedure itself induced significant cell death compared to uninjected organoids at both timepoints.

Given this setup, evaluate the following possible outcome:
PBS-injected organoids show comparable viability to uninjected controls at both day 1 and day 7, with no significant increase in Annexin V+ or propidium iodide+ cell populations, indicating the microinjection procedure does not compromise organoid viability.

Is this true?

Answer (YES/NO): YES